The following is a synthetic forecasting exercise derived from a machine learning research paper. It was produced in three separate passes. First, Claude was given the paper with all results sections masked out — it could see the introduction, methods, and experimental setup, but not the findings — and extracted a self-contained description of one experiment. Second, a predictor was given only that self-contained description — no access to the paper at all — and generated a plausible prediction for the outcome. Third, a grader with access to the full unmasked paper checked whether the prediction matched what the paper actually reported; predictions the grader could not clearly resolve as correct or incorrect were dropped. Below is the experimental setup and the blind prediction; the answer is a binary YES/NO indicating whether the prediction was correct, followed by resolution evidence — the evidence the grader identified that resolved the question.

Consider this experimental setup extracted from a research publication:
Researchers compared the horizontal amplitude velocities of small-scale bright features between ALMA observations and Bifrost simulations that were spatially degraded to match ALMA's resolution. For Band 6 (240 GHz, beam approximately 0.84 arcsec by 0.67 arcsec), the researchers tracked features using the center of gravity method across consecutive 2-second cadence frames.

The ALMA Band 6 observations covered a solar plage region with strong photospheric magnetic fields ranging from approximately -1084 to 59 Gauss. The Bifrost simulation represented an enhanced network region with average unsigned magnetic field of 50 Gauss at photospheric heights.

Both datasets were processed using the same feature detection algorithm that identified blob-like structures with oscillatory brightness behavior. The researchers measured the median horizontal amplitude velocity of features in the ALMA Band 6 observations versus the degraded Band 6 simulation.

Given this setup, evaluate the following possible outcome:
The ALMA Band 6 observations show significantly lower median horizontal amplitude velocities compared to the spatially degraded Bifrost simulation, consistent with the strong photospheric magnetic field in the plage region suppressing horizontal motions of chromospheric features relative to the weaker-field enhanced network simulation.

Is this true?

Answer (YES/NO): NO